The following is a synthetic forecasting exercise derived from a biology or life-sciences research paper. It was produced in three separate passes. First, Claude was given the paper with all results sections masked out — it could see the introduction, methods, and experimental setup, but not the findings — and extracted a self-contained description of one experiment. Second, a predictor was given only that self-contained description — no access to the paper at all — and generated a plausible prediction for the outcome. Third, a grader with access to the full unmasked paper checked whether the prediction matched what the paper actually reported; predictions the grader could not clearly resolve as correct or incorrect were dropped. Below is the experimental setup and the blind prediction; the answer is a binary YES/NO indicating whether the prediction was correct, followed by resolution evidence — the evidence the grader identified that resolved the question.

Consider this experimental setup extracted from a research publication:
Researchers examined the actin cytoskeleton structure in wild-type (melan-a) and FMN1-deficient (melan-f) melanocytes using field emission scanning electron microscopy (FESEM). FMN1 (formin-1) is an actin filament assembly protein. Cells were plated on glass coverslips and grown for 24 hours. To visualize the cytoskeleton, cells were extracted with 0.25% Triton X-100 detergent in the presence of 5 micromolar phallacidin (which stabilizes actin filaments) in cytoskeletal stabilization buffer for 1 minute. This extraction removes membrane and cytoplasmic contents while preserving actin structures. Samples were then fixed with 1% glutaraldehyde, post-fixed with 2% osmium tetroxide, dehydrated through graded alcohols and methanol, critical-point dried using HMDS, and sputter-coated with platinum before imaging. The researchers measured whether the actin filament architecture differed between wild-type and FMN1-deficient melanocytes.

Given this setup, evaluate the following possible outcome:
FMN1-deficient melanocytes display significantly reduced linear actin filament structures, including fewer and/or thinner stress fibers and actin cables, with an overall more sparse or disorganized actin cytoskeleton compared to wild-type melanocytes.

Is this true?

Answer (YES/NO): NO